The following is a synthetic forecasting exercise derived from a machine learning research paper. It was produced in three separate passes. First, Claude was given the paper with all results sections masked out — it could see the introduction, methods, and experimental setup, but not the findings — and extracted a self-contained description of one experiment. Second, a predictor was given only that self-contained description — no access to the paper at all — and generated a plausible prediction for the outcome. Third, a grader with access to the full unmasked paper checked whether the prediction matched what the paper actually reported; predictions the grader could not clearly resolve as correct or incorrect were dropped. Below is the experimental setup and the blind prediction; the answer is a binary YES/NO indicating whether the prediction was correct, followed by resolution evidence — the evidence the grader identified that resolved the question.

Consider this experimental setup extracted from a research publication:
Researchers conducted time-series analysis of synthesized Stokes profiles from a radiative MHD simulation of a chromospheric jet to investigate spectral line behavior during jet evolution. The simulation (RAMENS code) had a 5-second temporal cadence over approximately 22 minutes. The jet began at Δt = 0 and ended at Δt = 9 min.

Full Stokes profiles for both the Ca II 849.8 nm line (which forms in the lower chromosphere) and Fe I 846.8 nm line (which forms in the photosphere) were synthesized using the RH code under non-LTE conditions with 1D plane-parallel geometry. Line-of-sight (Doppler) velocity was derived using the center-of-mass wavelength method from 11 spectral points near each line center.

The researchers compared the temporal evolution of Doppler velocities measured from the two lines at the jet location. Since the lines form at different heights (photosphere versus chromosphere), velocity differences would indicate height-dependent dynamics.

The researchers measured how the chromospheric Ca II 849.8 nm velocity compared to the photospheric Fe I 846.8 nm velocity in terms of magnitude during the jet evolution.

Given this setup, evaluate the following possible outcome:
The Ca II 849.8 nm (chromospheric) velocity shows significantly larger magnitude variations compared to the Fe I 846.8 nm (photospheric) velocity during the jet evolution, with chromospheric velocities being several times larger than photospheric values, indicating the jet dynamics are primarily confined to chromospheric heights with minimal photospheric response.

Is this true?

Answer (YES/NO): NO